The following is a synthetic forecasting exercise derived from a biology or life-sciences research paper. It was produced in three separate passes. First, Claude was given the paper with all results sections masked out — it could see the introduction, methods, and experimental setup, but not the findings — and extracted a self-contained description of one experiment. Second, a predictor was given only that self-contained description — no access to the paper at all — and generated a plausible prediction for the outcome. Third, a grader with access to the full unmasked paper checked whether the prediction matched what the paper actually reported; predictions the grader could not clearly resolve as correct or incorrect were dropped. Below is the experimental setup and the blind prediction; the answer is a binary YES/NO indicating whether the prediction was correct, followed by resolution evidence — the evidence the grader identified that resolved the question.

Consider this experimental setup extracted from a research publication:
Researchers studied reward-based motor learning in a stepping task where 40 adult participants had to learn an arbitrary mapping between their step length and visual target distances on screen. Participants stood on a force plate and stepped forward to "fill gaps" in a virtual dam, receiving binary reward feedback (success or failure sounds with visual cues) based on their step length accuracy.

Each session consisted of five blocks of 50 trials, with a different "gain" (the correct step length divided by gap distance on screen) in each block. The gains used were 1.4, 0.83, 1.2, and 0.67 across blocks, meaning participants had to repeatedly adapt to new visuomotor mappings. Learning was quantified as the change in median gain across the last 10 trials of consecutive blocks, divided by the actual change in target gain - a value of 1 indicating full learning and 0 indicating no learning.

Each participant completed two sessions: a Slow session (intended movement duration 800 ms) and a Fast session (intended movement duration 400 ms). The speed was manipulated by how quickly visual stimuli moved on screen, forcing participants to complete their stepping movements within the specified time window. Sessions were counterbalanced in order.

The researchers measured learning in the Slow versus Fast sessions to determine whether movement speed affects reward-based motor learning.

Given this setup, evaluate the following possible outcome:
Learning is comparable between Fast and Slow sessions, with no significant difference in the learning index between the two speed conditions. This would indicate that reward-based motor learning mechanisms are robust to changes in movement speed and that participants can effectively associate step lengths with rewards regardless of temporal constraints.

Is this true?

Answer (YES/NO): YES